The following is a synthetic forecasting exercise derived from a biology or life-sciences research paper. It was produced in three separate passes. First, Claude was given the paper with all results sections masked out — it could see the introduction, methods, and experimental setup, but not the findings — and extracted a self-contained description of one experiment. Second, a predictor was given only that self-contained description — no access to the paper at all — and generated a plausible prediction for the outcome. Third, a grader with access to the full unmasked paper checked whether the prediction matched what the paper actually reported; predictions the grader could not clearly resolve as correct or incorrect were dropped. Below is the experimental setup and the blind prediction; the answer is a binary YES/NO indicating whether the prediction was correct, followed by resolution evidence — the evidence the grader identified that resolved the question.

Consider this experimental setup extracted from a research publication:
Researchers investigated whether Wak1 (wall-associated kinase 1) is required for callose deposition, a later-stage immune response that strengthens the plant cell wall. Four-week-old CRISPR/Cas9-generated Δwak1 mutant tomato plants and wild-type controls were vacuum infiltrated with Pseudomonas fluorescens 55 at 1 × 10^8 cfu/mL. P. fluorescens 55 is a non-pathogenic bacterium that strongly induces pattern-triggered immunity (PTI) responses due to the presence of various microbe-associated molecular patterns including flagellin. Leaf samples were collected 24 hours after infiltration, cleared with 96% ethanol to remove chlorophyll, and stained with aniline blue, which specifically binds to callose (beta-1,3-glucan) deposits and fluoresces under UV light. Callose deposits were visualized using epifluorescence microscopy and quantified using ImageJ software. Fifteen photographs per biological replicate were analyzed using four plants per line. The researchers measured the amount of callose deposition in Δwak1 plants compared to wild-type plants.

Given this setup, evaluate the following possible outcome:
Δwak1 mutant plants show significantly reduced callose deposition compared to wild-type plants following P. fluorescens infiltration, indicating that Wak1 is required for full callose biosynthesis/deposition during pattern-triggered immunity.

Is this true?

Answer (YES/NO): YES